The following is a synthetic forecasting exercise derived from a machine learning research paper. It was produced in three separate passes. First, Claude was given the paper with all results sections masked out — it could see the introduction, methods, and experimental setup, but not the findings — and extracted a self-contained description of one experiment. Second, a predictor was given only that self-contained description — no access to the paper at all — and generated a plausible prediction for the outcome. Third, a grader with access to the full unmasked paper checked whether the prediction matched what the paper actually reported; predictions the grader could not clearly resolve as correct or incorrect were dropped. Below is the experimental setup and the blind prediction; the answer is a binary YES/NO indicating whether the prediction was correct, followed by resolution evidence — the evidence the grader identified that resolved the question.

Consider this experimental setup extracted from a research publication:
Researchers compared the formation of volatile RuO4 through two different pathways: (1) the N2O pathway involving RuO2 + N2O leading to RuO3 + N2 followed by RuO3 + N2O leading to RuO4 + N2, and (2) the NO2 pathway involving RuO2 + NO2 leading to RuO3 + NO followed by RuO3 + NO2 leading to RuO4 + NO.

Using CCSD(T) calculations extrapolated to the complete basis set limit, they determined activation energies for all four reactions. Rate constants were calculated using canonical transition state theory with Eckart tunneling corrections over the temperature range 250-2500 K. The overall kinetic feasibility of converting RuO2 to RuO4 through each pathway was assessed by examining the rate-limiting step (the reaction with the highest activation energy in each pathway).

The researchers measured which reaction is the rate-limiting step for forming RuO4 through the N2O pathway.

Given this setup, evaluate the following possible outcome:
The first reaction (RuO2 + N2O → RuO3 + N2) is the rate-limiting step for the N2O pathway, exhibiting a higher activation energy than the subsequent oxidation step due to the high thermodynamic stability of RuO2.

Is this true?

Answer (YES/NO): NO